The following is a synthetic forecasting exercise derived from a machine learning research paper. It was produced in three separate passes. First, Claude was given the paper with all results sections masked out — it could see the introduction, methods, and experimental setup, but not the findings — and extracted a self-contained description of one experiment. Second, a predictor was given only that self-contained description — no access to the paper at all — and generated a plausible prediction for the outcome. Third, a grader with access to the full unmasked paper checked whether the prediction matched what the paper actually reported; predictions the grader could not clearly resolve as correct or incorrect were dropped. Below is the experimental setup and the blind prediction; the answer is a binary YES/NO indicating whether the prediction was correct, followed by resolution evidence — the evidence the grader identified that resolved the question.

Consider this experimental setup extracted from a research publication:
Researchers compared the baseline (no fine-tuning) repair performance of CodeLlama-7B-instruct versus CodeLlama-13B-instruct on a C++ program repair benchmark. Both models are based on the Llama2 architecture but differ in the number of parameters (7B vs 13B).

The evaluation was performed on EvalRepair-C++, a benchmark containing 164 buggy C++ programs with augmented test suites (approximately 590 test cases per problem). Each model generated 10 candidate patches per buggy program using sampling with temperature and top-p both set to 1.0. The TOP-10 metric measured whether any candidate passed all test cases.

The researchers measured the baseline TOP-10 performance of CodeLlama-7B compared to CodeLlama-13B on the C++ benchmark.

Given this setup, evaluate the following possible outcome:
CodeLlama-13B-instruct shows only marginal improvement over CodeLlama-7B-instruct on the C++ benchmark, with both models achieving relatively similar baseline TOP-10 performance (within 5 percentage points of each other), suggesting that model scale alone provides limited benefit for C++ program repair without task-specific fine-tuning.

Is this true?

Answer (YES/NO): NO